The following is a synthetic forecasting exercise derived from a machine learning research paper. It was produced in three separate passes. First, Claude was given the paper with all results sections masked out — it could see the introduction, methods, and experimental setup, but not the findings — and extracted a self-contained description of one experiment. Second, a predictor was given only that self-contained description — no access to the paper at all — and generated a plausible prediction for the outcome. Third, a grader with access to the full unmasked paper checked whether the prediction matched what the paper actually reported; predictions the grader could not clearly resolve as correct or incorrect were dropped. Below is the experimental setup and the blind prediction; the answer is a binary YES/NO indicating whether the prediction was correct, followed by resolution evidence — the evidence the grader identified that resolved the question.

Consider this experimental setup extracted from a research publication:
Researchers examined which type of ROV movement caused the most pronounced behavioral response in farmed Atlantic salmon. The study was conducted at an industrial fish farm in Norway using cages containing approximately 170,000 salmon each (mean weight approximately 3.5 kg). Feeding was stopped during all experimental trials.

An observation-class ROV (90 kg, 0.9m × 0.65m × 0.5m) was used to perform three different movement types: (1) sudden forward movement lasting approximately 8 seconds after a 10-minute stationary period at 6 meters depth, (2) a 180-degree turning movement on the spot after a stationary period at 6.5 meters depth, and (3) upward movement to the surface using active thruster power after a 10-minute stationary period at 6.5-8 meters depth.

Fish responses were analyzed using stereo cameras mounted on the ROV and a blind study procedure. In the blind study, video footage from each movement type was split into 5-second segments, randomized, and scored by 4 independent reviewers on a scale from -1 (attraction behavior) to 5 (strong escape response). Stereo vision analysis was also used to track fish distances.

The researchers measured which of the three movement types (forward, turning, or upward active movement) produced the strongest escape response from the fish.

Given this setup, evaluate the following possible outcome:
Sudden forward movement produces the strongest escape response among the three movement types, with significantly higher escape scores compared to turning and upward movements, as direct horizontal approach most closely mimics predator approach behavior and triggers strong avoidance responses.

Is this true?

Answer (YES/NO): YES